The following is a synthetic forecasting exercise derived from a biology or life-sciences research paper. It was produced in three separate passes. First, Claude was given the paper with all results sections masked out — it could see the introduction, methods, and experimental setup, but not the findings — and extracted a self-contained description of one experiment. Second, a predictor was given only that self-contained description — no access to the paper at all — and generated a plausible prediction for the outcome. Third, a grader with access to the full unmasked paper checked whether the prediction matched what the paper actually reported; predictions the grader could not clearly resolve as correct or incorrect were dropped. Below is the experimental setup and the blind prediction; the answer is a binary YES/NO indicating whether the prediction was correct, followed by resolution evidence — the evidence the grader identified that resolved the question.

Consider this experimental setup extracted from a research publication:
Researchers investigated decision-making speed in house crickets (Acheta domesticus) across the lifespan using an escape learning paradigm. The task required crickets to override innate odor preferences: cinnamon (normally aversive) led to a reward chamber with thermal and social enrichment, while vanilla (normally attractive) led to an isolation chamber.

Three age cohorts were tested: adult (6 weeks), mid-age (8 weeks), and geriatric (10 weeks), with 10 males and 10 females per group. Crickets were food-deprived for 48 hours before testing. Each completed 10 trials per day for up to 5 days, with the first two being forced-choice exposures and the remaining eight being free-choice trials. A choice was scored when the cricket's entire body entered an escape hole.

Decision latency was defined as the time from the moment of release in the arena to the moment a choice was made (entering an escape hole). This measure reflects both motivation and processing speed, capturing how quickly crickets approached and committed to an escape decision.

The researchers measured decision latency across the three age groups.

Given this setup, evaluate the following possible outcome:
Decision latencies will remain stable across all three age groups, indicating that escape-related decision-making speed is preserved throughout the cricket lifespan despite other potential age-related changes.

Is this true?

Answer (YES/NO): NO